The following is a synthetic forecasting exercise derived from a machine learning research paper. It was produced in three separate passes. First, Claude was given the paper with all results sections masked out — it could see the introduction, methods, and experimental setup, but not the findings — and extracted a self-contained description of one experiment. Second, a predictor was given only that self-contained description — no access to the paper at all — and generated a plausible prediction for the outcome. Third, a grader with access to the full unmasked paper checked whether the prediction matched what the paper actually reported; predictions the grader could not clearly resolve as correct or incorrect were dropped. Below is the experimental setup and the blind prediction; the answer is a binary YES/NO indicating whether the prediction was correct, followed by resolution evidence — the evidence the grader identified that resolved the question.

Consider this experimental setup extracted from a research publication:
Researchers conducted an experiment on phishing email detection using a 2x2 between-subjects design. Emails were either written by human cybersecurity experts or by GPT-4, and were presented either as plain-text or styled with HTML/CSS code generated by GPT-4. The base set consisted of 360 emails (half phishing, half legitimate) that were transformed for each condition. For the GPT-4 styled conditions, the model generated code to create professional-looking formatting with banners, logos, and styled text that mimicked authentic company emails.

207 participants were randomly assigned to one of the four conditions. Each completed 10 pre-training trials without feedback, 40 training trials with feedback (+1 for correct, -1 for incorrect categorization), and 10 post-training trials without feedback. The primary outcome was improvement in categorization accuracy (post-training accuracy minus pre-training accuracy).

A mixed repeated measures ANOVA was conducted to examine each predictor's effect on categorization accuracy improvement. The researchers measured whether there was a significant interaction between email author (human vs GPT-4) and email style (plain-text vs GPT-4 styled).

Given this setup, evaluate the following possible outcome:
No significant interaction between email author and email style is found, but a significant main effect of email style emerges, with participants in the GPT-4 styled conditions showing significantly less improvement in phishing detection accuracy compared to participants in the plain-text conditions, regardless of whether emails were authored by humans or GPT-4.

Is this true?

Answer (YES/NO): NO